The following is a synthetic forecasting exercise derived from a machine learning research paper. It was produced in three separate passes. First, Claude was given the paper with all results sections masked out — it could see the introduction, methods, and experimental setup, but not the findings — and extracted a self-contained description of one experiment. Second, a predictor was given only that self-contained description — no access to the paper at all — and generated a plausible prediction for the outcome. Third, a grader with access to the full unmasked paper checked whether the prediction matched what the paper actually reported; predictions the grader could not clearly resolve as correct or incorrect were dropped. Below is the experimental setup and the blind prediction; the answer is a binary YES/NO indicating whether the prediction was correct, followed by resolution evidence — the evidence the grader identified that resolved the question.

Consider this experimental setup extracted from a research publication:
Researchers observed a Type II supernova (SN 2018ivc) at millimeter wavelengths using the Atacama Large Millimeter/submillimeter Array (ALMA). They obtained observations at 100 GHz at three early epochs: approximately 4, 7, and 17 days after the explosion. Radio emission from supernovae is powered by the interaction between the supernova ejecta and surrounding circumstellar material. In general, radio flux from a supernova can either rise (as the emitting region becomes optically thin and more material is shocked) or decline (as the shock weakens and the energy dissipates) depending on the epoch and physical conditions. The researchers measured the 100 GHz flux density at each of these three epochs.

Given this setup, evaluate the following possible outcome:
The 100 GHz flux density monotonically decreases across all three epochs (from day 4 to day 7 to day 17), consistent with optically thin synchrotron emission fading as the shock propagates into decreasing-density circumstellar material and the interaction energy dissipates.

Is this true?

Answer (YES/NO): NO